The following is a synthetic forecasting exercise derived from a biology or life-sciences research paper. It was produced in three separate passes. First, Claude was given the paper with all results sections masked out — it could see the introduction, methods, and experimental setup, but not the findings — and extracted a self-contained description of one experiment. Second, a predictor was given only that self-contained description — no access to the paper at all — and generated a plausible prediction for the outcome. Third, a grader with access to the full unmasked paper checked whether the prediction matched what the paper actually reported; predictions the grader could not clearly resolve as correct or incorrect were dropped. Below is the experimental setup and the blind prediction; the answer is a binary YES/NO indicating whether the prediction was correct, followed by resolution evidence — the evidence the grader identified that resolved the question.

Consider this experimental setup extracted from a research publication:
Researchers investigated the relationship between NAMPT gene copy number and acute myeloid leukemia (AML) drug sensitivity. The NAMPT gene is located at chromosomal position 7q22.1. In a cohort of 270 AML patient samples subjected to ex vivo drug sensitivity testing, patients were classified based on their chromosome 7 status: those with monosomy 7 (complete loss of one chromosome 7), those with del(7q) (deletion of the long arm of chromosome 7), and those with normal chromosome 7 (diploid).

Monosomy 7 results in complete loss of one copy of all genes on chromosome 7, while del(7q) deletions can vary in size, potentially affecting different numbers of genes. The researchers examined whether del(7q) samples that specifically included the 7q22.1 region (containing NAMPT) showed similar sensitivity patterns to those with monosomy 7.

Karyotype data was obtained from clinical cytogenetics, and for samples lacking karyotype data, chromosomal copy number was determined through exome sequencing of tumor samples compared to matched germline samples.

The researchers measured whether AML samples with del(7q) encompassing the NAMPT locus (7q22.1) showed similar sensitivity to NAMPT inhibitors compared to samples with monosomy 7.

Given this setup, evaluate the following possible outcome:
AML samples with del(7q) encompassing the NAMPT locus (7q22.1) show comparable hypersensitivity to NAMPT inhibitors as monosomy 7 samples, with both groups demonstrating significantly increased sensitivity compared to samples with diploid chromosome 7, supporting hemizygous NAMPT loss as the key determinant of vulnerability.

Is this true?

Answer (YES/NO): YES